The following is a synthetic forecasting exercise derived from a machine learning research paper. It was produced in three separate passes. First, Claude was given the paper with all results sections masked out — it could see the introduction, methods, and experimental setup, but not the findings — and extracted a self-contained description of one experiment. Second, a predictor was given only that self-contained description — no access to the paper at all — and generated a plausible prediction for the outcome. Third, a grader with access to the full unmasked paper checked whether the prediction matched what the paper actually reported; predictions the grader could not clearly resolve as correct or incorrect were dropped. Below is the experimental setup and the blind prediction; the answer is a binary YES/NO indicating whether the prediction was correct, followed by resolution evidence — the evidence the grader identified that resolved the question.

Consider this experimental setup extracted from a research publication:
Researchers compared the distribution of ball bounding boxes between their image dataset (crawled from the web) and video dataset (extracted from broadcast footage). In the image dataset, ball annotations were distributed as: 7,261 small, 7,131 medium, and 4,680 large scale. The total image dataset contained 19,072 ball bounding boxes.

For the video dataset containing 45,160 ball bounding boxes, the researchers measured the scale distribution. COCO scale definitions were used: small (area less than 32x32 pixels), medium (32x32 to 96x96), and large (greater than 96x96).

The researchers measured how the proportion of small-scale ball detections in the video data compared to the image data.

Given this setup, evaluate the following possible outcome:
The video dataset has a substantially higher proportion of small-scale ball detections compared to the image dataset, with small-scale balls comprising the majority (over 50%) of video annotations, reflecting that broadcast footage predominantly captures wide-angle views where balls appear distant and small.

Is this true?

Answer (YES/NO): YES